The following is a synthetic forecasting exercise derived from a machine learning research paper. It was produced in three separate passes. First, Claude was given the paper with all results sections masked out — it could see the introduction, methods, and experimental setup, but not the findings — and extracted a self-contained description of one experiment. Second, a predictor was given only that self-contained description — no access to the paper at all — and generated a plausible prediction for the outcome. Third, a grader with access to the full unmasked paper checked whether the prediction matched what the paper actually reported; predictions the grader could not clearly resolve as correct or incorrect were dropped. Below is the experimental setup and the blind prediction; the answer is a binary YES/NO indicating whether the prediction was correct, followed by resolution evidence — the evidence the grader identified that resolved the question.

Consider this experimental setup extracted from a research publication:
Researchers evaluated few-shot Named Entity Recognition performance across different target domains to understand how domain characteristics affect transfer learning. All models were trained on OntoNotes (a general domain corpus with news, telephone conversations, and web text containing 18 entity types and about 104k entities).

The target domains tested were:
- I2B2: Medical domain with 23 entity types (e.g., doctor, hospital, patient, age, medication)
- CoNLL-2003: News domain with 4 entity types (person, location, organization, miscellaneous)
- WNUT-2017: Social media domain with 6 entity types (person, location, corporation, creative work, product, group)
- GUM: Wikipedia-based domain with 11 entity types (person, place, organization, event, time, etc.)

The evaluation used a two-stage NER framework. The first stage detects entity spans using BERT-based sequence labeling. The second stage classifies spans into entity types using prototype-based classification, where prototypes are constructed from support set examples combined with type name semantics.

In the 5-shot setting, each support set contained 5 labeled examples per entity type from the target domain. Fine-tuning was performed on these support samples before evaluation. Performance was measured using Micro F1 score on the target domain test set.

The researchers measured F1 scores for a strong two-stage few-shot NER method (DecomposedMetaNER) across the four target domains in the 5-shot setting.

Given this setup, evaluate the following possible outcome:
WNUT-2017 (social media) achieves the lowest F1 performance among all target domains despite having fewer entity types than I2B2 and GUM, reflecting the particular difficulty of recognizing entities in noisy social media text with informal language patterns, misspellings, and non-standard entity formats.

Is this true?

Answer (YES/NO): NO